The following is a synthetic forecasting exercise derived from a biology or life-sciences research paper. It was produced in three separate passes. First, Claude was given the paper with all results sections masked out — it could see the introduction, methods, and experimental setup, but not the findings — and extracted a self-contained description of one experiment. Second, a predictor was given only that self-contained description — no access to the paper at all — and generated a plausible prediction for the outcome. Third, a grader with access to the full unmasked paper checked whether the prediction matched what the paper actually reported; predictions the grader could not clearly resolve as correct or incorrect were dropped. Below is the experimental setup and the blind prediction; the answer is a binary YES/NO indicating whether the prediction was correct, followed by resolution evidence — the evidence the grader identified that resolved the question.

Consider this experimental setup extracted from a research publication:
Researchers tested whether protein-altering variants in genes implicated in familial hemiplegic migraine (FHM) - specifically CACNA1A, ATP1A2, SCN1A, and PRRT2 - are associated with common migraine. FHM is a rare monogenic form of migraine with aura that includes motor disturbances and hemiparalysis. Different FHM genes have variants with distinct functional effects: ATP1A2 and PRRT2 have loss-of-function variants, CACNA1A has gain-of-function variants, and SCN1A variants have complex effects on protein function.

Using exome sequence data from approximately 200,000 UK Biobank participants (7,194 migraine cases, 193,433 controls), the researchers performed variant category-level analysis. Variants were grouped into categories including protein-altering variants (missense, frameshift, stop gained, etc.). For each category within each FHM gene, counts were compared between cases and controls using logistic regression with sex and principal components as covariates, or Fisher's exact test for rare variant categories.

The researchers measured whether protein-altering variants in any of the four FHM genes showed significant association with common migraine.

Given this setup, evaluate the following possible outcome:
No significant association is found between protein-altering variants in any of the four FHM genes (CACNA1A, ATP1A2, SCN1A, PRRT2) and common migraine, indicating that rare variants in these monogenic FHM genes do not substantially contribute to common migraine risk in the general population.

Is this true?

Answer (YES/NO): YES